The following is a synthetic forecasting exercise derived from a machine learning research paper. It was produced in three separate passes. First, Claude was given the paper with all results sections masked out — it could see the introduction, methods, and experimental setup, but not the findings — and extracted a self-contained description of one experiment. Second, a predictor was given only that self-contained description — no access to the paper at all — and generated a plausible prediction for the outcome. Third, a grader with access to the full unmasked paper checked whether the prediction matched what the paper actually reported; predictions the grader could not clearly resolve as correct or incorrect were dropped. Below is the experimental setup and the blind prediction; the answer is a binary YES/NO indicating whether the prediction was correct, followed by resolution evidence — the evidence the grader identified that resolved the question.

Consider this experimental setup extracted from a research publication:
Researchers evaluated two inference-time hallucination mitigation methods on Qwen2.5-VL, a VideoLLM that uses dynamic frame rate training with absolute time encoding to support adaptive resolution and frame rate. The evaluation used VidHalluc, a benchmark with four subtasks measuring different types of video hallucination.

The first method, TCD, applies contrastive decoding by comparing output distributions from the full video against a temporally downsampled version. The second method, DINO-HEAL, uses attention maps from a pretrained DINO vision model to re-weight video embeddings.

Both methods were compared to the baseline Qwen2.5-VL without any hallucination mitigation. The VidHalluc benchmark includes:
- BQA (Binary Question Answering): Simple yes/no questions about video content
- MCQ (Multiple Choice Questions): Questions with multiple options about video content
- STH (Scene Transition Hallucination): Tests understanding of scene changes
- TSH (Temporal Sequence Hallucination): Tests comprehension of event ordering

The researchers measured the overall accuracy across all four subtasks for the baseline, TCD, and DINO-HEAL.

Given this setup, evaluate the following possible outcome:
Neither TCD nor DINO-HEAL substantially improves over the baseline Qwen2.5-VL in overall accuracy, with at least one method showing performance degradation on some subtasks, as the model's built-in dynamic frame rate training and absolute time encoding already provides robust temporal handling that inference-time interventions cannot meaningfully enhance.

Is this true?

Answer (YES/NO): YES